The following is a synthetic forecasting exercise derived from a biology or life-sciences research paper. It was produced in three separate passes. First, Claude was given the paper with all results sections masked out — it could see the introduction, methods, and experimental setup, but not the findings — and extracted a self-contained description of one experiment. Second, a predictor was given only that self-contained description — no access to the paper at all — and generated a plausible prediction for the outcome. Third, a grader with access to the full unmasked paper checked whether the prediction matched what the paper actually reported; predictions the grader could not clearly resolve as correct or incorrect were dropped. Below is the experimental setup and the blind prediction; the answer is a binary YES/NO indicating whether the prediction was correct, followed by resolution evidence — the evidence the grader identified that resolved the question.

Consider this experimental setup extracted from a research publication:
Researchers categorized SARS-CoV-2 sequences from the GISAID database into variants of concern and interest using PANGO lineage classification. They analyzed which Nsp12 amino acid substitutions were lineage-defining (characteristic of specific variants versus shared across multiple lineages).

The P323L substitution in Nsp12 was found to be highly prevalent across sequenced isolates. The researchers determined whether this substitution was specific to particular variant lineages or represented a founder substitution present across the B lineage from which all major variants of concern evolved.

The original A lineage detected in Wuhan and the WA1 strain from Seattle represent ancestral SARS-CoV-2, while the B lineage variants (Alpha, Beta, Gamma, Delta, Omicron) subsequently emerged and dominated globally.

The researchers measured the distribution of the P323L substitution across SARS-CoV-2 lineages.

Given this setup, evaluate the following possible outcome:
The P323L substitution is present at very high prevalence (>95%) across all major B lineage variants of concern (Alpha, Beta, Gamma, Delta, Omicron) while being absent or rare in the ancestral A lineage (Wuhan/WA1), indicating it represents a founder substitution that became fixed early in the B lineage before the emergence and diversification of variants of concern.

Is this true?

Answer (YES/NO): YES